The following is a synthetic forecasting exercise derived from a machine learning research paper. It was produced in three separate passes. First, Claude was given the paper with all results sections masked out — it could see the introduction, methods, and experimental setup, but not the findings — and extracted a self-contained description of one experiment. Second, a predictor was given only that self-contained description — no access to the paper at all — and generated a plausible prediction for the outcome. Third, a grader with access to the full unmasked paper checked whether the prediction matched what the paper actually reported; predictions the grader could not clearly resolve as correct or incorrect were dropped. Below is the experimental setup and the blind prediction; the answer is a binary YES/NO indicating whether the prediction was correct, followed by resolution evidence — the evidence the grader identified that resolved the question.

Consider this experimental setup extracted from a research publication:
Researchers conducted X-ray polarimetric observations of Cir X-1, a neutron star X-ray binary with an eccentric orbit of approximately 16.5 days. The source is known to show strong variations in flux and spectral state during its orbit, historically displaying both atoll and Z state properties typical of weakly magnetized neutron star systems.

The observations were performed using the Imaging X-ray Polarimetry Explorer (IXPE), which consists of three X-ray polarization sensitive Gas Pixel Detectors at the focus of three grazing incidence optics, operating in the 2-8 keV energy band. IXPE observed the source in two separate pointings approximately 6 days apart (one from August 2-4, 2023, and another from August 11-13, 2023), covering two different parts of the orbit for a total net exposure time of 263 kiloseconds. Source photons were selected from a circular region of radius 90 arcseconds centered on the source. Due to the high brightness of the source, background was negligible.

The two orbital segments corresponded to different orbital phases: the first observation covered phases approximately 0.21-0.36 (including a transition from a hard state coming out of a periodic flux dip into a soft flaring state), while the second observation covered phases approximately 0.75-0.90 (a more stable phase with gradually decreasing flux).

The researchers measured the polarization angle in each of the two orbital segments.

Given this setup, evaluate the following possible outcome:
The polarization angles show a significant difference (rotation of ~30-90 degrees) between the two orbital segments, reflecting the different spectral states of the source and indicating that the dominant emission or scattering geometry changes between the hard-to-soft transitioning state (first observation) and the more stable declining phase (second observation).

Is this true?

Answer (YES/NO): YES